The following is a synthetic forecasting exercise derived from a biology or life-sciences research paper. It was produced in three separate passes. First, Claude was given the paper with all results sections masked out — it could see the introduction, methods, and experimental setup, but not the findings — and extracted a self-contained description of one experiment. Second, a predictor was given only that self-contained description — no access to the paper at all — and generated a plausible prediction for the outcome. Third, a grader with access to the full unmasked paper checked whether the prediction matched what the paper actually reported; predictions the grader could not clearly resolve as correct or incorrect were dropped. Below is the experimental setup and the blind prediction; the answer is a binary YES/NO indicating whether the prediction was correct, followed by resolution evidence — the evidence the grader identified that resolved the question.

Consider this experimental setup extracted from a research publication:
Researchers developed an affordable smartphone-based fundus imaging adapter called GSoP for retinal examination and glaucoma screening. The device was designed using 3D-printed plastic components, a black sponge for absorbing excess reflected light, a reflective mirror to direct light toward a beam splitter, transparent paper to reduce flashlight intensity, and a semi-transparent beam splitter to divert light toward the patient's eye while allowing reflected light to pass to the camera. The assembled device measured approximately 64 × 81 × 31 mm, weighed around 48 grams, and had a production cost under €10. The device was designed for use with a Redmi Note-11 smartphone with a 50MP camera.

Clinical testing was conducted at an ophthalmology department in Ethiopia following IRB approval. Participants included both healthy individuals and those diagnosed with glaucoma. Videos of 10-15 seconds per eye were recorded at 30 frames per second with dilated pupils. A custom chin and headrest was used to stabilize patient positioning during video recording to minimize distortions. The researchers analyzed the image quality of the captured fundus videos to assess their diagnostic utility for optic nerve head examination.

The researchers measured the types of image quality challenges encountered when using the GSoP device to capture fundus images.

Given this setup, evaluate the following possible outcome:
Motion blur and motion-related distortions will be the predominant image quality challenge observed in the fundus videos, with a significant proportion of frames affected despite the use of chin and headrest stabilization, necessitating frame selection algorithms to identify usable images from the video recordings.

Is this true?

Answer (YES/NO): NO